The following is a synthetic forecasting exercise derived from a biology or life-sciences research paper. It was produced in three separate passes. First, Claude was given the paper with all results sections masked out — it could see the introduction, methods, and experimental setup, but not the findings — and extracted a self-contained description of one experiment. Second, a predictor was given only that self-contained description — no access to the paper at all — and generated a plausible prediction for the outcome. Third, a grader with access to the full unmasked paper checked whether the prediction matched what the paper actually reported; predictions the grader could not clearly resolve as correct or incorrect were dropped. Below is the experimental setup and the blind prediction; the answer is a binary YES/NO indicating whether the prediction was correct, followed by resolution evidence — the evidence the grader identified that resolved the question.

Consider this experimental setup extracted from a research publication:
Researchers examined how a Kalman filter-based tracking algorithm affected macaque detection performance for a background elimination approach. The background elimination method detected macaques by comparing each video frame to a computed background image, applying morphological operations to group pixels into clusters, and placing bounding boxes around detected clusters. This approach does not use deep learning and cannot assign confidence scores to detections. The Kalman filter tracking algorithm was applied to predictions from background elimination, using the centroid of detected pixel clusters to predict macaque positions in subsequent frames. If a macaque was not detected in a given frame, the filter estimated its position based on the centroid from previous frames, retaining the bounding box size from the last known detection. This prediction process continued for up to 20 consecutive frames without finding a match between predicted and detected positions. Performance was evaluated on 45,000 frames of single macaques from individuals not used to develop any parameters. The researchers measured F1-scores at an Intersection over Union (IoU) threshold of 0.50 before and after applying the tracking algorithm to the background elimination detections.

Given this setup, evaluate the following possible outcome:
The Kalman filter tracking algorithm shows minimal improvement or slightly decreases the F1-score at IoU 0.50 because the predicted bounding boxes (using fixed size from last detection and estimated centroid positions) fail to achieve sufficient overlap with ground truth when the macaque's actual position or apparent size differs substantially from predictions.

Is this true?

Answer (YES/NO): YES